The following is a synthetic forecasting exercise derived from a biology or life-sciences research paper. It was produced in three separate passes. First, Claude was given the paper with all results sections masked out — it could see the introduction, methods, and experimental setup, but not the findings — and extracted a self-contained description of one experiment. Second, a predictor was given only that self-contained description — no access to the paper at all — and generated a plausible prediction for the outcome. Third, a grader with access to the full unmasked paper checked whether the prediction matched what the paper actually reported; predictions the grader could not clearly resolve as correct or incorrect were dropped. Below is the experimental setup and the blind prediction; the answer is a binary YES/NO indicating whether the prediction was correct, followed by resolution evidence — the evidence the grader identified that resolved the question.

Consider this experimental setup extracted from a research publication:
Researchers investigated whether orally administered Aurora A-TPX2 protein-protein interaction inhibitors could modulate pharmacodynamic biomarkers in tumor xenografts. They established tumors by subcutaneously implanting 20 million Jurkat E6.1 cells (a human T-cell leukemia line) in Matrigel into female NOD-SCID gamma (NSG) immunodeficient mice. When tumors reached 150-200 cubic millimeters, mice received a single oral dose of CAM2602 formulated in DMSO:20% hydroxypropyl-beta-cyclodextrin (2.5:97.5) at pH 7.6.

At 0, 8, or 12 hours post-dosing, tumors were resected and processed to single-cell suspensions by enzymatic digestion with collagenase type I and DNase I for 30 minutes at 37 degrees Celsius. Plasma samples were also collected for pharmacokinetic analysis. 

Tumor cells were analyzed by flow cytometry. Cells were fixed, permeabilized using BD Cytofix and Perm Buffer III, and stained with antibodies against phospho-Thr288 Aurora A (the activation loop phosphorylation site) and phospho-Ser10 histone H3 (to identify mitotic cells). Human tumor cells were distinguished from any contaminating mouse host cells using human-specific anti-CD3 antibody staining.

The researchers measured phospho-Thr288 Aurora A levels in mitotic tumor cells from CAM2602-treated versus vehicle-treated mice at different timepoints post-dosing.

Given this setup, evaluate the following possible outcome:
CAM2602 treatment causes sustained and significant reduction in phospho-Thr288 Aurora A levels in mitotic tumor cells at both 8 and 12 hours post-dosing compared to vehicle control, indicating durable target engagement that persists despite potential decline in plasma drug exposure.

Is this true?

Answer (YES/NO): NO